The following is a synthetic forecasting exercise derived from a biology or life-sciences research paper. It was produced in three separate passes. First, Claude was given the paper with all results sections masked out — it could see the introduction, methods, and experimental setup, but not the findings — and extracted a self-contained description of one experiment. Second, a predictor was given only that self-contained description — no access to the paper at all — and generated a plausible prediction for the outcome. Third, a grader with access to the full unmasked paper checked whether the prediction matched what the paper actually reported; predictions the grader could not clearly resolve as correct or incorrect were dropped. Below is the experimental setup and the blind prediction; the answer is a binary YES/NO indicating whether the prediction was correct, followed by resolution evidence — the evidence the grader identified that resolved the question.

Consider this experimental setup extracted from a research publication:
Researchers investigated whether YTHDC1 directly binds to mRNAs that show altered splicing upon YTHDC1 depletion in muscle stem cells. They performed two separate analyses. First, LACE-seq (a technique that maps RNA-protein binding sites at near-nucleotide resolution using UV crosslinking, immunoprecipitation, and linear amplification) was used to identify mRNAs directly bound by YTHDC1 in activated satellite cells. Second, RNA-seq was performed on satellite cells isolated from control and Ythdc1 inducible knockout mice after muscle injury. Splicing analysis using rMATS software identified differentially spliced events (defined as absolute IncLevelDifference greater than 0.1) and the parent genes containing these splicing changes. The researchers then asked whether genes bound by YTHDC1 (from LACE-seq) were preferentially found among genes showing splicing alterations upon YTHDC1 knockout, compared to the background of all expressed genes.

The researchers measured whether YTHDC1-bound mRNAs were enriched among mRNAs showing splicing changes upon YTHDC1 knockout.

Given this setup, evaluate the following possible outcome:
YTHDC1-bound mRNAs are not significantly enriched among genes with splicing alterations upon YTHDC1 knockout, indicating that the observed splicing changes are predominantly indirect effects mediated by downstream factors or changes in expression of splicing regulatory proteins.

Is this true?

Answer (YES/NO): NO